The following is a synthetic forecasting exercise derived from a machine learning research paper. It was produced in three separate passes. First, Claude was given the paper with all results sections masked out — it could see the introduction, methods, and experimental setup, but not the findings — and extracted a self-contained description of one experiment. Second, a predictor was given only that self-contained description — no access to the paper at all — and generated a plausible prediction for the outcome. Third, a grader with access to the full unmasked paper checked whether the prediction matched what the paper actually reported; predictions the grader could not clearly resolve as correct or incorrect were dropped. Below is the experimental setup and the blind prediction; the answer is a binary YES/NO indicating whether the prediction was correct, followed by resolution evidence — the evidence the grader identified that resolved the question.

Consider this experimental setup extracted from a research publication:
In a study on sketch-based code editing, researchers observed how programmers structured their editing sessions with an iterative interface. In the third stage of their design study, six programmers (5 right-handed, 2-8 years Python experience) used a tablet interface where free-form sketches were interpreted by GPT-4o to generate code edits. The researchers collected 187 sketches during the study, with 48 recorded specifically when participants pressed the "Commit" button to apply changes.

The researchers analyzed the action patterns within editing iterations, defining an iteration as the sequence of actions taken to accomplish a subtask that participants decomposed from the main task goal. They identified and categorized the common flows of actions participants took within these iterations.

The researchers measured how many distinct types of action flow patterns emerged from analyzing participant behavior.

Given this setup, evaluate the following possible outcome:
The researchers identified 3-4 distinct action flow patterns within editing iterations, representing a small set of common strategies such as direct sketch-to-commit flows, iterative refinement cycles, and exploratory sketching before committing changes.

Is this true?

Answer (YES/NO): NO